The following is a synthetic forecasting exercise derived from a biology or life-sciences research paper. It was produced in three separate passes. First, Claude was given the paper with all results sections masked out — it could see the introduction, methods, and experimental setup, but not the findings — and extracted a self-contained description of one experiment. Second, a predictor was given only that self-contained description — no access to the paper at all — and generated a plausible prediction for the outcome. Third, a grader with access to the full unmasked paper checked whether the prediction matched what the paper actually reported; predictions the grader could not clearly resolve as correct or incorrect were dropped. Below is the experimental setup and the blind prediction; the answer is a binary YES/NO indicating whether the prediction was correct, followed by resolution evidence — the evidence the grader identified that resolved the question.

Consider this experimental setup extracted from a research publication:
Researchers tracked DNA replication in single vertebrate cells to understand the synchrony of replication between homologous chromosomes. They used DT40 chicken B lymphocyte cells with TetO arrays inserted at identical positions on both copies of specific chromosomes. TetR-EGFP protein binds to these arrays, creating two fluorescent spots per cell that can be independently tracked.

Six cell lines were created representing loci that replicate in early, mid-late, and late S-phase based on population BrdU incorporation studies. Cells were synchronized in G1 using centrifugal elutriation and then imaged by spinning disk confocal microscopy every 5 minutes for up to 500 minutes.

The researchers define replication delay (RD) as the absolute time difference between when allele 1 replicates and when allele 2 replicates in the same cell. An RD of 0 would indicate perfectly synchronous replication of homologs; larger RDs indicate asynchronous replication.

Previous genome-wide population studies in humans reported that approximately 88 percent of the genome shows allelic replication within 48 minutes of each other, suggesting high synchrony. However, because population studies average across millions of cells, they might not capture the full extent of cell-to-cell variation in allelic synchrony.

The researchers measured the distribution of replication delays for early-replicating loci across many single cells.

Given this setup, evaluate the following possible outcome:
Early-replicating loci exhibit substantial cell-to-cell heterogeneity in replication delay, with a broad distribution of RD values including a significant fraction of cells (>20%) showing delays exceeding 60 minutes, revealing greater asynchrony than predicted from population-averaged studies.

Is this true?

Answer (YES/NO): YES